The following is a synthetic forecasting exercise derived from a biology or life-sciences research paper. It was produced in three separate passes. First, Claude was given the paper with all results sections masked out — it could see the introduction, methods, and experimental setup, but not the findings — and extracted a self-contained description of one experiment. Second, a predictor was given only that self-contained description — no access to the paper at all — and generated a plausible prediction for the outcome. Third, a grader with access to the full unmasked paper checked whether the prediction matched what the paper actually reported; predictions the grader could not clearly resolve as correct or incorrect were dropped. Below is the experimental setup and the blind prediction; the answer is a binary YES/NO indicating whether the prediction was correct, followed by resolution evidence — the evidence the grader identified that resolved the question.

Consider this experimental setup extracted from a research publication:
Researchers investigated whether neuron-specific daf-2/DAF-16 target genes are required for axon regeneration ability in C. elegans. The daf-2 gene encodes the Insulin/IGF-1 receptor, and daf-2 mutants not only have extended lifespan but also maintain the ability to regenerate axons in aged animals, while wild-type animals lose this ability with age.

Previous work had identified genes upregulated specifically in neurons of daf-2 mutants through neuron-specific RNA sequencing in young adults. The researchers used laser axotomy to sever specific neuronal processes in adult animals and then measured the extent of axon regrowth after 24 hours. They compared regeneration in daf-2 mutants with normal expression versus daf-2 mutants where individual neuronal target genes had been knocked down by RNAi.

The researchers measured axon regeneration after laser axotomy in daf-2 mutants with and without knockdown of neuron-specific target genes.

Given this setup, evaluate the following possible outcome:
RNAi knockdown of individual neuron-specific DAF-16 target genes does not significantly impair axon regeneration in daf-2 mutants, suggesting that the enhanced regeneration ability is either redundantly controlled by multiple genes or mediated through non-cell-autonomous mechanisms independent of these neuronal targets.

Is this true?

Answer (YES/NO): NO